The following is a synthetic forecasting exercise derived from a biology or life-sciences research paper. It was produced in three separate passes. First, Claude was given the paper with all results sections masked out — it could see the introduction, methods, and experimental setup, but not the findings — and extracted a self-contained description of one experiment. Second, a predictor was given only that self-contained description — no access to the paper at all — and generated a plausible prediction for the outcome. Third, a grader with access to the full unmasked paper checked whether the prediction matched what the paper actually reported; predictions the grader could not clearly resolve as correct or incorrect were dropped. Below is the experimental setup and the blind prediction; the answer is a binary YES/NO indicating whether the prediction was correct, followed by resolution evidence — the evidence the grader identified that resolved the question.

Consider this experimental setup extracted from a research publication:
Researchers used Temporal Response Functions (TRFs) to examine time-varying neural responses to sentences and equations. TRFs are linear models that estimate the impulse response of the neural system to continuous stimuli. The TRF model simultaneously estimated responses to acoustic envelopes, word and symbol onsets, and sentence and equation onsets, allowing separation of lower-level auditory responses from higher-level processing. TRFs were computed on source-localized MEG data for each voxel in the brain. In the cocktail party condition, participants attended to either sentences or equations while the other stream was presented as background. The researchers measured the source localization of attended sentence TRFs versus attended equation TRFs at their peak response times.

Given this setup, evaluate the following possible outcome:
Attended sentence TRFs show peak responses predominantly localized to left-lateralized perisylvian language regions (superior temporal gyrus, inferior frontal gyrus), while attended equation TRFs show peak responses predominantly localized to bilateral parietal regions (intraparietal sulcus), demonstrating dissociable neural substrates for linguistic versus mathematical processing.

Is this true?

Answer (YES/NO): NO